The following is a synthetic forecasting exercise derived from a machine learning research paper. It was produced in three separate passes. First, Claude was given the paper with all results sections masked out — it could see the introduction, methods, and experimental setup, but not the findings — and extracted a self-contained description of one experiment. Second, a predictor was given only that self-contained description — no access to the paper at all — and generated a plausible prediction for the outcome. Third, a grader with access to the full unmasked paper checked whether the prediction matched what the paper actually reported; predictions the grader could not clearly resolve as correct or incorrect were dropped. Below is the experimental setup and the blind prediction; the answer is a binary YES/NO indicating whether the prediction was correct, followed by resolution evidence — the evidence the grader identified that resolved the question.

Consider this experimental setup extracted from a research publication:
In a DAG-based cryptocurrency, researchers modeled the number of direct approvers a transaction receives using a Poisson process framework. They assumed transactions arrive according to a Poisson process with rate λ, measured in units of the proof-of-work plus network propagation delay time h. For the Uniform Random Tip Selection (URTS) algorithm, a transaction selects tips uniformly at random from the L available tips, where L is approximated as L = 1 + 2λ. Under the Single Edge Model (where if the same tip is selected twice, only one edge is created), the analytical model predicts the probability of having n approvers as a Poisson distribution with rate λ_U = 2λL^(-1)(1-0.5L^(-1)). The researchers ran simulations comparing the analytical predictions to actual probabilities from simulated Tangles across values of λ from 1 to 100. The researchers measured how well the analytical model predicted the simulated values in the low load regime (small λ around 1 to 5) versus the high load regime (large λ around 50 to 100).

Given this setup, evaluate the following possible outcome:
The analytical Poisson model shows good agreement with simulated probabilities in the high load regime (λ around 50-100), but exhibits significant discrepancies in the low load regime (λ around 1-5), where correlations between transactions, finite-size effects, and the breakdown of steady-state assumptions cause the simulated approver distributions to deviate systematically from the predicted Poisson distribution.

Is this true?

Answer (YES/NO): NO